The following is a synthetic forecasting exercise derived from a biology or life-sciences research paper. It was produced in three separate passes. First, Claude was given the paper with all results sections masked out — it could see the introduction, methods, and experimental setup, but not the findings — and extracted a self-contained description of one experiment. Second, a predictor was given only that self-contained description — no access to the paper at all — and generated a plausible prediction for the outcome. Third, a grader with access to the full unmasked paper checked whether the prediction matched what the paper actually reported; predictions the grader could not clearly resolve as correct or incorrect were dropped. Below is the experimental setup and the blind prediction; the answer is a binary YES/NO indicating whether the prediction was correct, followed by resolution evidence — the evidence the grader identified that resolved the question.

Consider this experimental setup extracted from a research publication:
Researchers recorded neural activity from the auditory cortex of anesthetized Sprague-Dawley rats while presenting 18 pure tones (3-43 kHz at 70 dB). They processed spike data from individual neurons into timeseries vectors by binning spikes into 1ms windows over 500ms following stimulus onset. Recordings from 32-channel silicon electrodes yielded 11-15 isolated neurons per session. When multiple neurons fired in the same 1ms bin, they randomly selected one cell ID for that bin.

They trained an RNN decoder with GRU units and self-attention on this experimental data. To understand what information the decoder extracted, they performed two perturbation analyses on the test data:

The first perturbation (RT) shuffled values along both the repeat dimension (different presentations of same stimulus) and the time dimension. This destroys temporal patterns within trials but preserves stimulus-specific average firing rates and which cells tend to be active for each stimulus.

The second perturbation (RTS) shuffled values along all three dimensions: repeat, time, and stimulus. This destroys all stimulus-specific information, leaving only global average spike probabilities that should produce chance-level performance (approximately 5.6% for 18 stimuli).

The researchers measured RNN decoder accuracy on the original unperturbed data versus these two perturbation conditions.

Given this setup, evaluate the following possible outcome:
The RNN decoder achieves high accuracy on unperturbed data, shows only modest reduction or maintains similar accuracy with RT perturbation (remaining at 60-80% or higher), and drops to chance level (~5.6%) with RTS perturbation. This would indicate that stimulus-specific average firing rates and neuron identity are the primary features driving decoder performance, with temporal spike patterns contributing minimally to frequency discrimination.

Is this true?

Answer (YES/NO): NO